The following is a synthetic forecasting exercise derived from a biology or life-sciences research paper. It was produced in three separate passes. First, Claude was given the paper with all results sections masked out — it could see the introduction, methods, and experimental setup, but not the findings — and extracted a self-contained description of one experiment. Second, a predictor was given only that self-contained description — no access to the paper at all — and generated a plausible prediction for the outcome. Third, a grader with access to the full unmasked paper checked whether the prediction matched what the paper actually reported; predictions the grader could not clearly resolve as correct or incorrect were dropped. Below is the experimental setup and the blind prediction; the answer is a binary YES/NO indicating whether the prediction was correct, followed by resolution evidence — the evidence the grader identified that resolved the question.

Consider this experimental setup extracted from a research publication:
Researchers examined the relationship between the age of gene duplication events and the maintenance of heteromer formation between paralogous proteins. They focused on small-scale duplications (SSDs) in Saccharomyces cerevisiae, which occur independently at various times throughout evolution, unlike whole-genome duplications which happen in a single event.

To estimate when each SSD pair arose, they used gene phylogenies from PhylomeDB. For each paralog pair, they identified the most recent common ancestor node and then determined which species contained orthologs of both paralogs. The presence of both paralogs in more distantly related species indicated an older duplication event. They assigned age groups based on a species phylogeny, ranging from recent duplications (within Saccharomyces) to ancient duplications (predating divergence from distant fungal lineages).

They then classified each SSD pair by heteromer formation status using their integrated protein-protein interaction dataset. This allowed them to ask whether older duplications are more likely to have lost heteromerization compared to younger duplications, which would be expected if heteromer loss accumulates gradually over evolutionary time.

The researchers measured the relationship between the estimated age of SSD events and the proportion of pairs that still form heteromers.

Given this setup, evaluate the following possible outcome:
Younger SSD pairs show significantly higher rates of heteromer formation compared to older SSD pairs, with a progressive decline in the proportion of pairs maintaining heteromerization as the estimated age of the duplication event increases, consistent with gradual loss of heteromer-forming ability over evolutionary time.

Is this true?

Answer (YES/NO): NO